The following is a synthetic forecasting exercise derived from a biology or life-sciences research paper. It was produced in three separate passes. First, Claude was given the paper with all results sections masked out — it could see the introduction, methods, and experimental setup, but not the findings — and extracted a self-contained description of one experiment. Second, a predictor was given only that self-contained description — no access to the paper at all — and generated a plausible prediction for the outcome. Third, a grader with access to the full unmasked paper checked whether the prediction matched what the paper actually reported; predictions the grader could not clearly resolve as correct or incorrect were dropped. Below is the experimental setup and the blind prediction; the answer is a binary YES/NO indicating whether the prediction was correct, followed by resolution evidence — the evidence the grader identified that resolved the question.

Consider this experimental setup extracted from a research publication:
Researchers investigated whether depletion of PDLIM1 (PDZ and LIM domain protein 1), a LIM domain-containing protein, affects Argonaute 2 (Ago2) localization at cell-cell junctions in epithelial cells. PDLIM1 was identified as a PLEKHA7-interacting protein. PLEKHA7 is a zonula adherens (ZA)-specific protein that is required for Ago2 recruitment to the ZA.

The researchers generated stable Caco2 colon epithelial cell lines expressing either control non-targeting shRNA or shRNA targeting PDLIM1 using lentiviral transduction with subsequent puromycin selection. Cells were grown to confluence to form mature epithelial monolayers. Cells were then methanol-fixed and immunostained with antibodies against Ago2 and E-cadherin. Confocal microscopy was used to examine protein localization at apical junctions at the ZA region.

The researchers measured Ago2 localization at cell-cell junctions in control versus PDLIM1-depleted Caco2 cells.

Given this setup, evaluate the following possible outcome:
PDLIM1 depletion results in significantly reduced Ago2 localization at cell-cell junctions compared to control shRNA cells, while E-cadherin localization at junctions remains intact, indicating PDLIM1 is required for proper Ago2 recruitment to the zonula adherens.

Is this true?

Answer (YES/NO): YES